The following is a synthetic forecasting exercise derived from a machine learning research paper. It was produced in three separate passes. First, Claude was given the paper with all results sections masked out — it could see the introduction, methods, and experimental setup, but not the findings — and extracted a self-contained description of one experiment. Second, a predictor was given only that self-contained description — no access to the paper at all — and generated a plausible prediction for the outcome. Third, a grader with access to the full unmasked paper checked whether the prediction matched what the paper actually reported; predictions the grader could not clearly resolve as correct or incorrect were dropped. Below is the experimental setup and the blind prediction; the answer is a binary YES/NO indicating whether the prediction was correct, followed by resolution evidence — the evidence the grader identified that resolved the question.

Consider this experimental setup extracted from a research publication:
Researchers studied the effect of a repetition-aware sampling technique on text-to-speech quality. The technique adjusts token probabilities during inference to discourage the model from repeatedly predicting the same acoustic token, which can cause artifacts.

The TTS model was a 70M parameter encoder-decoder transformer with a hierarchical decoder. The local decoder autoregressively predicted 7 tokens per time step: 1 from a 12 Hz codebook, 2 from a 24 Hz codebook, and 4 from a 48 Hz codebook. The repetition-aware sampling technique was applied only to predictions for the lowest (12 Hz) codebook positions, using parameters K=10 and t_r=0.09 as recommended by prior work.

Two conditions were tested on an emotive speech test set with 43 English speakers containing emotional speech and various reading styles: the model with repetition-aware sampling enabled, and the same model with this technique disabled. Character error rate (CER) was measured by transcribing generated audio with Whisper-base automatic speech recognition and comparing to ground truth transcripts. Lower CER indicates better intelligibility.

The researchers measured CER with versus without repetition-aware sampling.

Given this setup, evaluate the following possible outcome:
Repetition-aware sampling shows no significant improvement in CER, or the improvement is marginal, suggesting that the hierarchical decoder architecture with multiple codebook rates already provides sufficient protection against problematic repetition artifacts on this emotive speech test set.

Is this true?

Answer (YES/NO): NO